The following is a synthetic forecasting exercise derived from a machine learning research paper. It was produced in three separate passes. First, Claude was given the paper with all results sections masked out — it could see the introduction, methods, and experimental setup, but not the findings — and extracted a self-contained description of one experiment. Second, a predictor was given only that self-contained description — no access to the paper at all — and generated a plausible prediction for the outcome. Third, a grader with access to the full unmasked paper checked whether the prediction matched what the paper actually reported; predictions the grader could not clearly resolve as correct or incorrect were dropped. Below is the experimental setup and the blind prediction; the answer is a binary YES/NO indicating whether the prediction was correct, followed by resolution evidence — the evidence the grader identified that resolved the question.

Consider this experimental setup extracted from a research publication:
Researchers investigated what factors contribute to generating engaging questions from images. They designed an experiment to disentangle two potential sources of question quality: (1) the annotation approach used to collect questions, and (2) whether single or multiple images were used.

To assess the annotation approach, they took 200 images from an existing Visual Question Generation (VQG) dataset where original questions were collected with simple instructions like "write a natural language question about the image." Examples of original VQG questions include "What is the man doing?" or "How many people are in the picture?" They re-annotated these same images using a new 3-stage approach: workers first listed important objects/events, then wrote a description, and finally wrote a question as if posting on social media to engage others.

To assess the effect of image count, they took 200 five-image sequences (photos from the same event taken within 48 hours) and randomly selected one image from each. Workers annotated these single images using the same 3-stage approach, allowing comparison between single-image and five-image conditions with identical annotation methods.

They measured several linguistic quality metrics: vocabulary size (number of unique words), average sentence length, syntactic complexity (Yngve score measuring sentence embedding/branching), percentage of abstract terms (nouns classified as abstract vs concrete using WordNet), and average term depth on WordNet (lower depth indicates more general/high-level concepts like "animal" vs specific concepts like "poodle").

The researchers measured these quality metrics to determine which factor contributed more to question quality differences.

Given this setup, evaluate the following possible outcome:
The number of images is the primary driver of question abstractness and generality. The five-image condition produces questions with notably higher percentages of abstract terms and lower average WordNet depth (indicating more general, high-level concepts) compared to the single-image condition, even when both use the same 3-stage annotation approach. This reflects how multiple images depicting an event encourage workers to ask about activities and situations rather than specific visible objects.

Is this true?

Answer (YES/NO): NO